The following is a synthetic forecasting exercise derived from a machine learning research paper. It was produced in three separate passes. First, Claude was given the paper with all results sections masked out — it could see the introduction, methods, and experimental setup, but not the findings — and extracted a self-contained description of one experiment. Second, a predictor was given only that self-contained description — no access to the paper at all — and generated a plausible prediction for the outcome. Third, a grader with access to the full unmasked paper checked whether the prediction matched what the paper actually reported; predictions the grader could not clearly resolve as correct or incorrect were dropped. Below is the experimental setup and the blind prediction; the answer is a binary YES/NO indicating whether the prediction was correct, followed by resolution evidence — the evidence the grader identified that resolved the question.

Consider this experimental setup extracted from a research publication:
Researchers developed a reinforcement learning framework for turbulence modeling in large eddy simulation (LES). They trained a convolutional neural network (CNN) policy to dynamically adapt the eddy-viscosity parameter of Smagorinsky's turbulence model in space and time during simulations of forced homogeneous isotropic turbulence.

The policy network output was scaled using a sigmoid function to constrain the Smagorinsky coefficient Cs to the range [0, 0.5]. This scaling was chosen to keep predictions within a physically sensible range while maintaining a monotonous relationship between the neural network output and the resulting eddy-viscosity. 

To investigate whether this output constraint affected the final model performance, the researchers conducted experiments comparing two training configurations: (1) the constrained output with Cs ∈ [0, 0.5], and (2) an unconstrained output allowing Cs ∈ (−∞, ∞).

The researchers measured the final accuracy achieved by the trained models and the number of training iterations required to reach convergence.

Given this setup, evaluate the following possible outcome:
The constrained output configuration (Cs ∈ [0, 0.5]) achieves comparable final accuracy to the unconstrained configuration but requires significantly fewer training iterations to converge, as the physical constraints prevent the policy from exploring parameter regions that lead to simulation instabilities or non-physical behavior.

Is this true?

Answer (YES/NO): YES